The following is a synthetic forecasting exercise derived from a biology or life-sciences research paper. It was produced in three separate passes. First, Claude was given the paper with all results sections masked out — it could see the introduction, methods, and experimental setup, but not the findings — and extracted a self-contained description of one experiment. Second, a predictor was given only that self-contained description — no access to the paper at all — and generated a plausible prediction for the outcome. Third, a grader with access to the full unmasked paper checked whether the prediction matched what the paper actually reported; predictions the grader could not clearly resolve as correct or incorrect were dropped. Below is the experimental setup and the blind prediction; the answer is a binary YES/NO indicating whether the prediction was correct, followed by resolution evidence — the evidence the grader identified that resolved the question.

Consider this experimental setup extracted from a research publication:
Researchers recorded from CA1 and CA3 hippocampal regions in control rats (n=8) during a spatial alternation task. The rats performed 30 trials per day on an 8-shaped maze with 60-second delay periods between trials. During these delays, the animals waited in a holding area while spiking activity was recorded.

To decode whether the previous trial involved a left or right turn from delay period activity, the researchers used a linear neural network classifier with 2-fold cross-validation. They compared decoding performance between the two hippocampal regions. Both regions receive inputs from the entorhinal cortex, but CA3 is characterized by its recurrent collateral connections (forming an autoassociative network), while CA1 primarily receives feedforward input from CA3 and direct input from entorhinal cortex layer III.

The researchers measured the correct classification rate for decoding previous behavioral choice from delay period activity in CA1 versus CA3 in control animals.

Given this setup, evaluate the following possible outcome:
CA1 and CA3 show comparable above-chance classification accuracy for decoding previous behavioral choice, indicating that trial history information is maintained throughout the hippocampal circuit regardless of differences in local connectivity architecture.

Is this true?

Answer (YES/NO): YES